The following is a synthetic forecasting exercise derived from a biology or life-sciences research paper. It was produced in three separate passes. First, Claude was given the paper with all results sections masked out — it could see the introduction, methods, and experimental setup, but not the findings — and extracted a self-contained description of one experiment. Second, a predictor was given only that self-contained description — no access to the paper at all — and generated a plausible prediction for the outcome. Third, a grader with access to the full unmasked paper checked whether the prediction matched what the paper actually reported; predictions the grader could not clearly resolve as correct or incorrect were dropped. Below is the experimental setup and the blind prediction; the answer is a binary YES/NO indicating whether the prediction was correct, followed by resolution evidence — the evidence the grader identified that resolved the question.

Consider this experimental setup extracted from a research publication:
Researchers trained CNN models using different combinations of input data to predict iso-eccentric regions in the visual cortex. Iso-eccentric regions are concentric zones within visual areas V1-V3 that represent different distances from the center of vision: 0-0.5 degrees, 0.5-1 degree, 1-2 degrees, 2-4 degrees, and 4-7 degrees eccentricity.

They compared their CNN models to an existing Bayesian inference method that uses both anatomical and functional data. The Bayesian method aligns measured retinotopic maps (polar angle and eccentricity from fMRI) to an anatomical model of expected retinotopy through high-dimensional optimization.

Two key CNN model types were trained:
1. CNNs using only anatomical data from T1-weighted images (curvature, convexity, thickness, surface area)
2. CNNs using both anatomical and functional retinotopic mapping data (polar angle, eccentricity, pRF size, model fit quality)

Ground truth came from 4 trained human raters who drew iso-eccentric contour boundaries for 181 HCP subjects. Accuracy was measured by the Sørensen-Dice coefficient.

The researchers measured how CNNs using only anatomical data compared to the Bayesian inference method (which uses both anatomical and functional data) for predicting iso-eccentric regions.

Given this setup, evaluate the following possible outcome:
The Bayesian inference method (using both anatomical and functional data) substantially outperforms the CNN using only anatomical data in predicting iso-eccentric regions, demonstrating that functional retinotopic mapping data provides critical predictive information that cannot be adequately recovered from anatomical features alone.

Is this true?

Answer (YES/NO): NO